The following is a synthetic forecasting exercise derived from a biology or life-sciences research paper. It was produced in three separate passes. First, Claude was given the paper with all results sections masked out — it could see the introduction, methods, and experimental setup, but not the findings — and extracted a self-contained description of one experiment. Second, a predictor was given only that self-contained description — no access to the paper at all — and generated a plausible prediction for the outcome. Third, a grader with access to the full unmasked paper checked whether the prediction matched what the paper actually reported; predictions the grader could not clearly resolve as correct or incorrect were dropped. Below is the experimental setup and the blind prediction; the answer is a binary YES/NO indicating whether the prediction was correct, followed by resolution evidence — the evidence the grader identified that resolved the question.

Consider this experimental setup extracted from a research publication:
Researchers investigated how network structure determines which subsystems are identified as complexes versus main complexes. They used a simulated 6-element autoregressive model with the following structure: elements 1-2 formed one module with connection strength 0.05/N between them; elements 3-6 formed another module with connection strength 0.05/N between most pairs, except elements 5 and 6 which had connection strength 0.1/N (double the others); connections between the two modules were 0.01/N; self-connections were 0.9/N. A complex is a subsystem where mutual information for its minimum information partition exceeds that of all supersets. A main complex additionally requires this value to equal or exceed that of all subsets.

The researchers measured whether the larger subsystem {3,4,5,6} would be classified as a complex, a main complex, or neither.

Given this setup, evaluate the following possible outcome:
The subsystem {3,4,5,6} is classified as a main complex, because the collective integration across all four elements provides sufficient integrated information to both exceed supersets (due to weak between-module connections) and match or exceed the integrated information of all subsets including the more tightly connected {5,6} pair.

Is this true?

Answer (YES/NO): NO